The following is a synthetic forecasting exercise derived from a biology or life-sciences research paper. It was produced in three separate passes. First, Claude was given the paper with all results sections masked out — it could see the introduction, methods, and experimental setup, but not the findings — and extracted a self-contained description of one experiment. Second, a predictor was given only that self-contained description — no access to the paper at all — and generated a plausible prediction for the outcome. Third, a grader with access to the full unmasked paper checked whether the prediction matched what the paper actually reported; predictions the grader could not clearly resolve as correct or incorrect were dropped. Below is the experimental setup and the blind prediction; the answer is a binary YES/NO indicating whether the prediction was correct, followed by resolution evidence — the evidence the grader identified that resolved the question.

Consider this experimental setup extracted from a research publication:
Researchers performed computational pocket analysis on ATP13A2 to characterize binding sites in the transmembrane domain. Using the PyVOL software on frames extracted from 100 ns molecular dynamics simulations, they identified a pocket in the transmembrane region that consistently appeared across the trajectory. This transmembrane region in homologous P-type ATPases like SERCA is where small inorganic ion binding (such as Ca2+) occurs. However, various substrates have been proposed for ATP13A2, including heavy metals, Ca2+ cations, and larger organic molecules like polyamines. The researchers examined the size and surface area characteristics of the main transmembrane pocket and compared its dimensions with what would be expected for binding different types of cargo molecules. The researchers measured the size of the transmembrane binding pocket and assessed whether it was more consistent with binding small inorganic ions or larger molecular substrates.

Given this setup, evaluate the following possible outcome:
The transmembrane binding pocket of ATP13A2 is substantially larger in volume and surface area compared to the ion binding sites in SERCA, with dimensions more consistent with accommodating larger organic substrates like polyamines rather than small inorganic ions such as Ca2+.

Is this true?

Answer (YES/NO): YES